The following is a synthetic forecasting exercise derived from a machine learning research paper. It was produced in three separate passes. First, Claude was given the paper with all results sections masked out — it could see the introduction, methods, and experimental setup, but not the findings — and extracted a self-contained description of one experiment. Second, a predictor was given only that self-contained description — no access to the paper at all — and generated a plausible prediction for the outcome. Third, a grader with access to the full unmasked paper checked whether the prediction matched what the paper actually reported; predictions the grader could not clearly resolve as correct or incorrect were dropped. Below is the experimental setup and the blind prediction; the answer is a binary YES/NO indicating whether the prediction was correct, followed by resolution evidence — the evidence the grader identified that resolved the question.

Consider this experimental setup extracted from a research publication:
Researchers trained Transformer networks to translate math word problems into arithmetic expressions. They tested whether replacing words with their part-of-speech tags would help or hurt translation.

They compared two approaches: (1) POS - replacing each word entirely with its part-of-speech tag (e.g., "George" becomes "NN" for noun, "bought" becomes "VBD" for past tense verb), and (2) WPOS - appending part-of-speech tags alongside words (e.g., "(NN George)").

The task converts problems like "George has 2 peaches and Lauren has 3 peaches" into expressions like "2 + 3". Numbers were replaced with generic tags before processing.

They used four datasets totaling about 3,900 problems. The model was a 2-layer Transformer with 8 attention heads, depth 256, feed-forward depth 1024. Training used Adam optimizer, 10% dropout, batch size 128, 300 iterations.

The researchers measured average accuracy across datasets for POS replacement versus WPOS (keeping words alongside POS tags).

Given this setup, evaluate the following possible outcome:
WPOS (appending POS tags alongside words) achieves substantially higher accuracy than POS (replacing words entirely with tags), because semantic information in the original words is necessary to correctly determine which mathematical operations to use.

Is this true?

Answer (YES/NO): NO